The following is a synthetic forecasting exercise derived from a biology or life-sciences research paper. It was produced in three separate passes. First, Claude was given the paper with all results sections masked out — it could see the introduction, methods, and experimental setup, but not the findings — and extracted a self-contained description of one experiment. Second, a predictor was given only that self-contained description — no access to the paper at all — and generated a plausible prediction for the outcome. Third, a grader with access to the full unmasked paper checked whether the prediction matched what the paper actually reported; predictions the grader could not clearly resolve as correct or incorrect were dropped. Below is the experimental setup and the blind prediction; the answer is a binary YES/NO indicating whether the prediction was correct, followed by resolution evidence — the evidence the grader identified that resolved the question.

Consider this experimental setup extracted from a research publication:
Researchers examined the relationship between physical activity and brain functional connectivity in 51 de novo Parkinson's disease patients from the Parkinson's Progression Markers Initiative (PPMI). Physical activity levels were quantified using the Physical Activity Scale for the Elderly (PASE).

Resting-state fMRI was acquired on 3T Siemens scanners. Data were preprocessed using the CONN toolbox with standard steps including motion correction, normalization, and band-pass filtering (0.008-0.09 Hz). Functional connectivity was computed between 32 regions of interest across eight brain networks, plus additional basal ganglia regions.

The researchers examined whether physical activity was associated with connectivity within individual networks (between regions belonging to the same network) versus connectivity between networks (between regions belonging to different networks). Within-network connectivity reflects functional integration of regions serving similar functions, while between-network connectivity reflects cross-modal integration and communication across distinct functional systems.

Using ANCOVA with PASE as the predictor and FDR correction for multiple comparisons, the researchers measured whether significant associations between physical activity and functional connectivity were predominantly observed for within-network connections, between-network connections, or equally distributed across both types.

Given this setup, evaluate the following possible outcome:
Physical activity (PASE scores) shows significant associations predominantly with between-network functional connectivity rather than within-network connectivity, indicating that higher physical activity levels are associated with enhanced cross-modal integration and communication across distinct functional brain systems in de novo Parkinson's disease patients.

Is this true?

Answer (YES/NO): YES